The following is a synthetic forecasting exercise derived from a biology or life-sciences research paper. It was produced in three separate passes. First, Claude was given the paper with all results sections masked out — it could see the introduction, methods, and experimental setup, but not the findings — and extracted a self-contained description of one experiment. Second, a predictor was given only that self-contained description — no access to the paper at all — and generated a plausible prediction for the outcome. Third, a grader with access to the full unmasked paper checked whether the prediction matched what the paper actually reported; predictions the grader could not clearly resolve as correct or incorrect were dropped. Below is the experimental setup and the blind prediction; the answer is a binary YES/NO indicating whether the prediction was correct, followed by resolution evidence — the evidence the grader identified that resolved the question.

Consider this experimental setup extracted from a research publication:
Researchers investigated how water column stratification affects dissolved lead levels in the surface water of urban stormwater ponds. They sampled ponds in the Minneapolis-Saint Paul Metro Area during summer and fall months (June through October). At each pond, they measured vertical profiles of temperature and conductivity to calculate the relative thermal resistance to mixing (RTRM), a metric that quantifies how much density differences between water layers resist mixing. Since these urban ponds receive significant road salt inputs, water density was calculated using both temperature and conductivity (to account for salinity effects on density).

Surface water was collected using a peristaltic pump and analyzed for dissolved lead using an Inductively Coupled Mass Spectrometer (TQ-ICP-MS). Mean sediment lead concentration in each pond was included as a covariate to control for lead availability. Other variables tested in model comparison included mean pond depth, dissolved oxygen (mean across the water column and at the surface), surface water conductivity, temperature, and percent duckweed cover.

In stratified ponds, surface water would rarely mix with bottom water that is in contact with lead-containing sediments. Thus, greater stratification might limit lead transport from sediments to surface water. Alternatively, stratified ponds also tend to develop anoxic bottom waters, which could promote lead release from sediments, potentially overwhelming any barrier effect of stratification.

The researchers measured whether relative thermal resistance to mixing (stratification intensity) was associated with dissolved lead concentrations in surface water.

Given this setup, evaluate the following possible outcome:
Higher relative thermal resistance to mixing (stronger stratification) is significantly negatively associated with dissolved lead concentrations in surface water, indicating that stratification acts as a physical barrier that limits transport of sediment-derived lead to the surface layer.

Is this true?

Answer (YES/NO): NO